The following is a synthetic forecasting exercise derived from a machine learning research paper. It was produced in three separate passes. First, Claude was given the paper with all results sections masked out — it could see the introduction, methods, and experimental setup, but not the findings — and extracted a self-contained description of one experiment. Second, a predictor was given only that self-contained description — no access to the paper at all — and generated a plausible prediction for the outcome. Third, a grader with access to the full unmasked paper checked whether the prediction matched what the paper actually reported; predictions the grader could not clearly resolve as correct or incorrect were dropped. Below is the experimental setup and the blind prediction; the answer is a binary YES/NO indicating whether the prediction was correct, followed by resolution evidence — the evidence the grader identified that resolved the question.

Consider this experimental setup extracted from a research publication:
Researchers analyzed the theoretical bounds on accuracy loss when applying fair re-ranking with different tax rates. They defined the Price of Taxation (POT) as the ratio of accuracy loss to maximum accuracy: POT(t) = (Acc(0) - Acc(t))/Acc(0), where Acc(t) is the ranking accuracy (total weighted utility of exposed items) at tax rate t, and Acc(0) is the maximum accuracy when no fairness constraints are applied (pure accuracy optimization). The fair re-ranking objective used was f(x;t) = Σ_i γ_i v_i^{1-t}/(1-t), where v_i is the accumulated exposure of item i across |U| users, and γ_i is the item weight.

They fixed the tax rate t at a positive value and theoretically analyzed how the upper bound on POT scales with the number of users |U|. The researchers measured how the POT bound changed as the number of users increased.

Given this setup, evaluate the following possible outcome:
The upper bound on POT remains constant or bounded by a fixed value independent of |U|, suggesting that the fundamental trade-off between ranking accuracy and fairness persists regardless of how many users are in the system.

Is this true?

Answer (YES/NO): NO